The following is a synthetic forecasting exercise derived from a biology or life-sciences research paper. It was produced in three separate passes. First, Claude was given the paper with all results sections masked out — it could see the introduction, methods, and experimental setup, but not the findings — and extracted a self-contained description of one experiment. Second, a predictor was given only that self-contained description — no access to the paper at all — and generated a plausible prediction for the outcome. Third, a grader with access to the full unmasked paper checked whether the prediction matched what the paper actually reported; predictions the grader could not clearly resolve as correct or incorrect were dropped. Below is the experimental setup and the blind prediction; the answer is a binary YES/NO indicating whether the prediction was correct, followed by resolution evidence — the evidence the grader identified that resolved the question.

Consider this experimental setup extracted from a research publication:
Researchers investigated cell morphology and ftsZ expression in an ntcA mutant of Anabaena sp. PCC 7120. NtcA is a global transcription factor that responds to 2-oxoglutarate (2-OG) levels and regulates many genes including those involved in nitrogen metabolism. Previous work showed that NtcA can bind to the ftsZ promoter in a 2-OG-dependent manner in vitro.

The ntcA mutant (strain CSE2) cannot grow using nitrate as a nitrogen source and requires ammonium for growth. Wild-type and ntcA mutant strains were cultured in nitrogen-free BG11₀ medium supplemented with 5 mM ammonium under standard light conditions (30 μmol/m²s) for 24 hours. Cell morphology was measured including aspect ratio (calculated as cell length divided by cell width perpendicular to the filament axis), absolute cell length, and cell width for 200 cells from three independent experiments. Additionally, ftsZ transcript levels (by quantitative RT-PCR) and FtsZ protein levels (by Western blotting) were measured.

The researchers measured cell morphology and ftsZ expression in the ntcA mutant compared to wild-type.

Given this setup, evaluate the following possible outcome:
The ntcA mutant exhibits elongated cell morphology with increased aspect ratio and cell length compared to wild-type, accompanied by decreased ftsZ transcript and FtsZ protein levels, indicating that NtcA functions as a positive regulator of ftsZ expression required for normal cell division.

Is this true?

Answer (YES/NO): NO